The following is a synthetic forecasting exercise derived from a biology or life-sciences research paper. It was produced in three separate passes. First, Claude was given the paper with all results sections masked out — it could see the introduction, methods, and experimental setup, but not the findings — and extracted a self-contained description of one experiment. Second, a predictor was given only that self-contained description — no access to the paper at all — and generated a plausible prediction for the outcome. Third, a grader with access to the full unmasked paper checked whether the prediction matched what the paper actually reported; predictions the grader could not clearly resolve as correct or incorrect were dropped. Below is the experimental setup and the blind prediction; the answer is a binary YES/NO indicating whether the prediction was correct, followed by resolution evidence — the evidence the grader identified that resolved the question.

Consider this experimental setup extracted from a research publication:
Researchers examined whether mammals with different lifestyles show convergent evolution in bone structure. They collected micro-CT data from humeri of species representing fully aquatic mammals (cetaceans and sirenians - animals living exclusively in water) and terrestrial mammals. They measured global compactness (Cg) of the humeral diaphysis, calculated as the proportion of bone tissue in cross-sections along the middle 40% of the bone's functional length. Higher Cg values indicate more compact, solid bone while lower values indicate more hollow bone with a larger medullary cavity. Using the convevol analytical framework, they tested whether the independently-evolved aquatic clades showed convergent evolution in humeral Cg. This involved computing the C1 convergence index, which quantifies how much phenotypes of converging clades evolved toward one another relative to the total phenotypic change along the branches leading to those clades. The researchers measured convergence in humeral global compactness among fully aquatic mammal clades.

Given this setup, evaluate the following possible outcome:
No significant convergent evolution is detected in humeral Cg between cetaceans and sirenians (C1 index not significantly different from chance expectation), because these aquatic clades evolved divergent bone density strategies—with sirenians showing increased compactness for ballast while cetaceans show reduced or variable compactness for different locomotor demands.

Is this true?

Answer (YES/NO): YES